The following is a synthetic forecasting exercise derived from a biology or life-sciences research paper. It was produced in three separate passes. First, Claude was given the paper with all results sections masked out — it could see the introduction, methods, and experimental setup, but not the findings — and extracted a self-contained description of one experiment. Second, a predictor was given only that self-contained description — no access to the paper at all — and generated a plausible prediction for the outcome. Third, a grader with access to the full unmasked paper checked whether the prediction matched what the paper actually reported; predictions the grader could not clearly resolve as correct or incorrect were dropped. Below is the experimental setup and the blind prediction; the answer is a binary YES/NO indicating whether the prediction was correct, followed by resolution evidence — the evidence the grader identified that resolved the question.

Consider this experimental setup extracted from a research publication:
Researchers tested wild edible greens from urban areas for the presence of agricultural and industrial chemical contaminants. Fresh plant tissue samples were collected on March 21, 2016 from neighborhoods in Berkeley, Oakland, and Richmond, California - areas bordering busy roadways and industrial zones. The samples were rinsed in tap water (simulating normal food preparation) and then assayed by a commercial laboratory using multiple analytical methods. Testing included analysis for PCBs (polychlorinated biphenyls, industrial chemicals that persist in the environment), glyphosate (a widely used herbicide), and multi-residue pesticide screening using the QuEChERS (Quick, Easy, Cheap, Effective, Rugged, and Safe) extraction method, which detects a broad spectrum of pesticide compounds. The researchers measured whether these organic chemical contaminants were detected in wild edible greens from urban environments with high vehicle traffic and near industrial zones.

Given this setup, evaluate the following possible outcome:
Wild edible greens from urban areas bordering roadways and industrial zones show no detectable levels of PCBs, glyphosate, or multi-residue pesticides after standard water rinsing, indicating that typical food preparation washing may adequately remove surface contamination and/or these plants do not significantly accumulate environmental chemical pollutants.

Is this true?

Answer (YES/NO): YES